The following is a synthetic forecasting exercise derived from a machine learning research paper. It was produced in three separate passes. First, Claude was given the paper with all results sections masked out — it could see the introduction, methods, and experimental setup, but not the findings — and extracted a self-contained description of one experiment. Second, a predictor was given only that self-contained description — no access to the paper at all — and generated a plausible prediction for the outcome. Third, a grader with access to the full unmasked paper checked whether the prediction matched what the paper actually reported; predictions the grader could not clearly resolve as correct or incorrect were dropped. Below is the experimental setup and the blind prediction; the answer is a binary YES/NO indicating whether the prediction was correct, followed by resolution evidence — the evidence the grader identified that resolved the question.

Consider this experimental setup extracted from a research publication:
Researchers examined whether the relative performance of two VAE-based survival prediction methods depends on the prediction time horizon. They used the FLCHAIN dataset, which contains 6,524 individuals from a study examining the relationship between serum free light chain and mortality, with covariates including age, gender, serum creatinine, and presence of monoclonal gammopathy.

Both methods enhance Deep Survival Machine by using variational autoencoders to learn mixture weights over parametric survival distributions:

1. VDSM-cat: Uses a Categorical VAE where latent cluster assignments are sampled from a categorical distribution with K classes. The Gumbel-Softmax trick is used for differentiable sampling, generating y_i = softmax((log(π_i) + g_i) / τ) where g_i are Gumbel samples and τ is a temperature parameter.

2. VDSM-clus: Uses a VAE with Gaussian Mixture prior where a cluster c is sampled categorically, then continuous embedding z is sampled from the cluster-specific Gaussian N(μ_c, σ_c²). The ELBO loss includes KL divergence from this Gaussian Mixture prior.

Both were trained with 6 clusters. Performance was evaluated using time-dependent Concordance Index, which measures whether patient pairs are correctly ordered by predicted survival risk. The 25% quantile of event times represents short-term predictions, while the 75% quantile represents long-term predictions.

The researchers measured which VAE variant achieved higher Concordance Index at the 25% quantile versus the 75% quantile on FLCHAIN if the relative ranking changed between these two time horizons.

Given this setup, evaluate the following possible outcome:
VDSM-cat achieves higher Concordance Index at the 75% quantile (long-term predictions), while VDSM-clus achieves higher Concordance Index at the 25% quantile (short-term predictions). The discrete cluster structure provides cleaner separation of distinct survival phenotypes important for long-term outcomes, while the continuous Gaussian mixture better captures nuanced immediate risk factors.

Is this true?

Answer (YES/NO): NO